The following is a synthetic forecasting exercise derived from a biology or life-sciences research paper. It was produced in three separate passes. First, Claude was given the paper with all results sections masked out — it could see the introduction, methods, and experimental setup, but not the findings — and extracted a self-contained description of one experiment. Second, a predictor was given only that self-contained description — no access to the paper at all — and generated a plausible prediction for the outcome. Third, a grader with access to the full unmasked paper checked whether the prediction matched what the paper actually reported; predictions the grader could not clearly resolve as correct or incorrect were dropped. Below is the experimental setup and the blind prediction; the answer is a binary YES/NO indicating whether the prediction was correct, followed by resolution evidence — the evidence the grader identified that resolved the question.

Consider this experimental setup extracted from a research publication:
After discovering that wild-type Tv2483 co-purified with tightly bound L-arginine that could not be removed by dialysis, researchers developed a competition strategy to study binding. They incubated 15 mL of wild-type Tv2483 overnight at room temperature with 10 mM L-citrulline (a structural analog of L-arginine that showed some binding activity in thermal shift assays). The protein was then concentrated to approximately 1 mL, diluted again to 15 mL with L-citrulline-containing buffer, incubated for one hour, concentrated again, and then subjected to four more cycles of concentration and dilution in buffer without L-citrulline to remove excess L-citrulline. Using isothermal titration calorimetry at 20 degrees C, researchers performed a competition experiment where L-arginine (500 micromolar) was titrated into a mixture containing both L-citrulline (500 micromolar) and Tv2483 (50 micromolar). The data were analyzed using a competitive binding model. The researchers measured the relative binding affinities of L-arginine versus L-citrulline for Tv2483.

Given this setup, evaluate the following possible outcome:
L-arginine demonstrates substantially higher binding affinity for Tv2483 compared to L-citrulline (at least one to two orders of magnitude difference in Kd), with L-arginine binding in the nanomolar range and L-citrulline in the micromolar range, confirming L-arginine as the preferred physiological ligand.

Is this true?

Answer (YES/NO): YES